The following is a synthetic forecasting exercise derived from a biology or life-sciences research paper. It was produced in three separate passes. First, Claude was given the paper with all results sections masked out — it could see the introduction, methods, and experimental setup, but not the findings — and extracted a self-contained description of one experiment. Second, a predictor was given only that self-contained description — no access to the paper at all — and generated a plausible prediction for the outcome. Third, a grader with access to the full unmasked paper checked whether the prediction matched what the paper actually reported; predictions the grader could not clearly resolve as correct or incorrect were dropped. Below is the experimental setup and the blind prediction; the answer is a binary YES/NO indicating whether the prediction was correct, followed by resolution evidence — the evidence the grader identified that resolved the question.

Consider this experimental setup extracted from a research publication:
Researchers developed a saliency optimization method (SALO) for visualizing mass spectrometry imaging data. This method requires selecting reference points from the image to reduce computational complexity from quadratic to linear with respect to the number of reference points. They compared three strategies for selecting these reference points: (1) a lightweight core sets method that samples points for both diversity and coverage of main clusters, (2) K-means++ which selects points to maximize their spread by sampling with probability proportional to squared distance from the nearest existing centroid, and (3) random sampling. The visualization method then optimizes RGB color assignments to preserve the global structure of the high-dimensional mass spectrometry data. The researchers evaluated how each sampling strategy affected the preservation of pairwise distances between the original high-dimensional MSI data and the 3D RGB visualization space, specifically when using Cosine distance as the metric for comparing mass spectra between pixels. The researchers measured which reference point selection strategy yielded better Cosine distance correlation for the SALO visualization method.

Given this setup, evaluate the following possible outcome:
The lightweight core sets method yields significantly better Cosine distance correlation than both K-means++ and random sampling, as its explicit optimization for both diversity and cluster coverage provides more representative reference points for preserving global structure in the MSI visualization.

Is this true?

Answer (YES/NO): NO